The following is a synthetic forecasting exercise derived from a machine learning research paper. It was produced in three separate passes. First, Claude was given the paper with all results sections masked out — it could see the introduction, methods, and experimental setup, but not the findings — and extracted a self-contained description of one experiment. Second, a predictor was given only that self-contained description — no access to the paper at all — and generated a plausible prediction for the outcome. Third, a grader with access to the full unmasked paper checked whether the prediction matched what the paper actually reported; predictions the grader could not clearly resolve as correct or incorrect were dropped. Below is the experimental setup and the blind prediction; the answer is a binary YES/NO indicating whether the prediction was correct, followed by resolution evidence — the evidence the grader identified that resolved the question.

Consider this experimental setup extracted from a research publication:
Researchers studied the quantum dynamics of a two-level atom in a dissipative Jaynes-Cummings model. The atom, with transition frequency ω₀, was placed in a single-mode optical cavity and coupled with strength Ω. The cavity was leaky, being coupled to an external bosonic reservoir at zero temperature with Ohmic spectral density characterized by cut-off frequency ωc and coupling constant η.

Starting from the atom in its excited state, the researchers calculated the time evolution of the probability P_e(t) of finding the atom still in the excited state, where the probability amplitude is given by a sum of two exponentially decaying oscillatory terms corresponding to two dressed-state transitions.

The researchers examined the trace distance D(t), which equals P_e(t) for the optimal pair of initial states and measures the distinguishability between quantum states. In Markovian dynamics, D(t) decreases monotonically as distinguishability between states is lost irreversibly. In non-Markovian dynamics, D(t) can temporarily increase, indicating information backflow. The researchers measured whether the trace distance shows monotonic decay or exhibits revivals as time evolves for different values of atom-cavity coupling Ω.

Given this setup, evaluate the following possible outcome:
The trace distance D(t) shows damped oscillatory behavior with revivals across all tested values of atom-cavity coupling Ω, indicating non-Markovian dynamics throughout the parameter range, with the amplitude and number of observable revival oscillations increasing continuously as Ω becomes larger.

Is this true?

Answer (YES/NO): NO